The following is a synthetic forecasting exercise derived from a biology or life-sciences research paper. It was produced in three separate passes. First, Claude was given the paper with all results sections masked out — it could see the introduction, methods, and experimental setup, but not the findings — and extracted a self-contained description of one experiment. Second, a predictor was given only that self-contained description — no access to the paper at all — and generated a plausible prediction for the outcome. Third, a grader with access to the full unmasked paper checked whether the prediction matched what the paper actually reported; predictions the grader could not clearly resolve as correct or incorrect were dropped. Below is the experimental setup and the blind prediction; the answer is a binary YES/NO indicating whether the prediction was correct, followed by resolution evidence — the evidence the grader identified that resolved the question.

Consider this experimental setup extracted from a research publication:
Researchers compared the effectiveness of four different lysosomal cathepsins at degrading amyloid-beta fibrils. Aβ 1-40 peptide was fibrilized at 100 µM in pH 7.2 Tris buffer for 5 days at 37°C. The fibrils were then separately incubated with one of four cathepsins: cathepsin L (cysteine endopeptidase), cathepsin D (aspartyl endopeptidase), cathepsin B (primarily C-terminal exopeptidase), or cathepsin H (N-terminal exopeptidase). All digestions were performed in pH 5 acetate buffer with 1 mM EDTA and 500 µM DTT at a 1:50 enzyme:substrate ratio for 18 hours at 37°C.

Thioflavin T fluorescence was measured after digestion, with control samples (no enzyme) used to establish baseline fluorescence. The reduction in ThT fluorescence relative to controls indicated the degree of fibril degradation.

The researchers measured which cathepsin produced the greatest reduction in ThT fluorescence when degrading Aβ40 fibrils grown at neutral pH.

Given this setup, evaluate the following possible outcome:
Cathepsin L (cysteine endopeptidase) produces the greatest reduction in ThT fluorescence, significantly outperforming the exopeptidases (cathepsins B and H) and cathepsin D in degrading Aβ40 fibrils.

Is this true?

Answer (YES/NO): YES